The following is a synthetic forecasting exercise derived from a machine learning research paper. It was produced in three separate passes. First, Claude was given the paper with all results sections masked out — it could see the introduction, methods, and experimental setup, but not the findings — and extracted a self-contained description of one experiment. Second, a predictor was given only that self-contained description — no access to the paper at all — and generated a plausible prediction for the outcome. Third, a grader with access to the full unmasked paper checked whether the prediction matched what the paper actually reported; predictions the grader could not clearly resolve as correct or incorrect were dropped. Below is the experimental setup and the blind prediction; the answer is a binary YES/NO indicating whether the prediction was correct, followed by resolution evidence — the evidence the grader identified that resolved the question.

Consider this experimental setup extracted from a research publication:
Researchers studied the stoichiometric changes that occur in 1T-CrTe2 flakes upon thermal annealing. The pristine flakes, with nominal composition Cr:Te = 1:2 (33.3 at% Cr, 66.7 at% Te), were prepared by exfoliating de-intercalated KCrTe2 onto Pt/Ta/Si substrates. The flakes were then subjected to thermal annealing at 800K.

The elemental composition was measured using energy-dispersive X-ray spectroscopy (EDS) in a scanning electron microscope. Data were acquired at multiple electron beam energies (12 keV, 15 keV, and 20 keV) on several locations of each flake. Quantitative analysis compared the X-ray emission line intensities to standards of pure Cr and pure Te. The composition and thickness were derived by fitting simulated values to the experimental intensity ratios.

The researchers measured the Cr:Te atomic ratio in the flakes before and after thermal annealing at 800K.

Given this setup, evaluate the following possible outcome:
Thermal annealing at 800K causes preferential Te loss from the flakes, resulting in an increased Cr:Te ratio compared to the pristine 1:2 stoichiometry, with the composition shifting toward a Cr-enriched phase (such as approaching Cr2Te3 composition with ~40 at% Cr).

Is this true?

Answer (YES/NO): NO